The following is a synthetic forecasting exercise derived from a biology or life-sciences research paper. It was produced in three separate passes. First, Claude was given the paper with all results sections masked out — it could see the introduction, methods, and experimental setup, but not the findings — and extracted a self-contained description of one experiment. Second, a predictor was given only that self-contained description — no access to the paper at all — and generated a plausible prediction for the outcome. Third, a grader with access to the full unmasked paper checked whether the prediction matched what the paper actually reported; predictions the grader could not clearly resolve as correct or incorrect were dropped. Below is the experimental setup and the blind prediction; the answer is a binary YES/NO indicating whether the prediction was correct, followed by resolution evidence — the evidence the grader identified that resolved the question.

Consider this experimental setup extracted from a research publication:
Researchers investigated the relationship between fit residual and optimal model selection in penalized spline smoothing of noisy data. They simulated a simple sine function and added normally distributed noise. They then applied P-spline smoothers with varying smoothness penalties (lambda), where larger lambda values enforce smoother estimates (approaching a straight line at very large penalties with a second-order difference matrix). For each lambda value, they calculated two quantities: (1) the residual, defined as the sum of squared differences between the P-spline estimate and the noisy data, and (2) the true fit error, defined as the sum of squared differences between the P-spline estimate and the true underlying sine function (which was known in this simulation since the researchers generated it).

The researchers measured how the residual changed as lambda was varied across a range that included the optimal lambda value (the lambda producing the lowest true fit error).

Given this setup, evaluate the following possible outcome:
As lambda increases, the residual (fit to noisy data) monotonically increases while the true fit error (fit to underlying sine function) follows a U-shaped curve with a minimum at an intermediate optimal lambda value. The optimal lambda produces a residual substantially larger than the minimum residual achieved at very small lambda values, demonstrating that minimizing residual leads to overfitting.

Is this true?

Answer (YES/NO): YES